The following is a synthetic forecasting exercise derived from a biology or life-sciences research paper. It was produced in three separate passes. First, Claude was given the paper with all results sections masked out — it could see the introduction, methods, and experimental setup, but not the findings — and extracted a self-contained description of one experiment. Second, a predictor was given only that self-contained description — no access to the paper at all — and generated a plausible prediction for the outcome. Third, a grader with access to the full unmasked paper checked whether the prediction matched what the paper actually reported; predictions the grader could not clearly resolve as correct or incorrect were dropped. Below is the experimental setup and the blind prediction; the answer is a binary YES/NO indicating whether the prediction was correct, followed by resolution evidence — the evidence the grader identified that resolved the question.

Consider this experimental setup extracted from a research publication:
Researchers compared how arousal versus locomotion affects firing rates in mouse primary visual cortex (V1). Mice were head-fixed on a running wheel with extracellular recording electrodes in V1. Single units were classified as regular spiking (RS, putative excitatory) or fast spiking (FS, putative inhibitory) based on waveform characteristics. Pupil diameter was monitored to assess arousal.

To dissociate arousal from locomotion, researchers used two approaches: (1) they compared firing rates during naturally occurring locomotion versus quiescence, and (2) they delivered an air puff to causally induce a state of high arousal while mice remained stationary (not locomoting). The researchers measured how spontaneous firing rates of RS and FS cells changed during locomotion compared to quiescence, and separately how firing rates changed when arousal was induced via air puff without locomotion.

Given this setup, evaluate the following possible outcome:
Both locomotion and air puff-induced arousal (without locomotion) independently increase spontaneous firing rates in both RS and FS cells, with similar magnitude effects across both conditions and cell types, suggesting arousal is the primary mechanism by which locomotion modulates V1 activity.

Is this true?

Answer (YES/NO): NO